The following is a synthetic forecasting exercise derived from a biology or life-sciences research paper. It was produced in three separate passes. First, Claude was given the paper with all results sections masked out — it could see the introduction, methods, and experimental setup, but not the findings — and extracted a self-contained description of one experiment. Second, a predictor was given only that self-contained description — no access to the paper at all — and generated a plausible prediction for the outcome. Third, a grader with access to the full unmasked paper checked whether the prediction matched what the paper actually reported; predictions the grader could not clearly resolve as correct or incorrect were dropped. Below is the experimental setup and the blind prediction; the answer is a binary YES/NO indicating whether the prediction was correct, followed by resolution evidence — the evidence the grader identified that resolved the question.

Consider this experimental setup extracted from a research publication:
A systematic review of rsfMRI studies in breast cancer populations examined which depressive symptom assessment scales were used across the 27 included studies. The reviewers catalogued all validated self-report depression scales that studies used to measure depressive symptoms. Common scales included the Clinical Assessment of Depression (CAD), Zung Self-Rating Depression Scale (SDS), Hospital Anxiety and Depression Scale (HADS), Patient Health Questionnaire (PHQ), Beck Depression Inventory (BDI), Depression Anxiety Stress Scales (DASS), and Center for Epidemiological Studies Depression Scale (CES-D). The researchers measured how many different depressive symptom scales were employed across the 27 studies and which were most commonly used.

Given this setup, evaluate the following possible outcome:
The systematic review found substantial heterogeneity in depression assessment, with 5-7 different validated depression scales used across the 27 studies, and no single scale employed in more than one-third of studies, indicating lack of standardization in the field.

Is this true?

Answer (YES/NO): YES